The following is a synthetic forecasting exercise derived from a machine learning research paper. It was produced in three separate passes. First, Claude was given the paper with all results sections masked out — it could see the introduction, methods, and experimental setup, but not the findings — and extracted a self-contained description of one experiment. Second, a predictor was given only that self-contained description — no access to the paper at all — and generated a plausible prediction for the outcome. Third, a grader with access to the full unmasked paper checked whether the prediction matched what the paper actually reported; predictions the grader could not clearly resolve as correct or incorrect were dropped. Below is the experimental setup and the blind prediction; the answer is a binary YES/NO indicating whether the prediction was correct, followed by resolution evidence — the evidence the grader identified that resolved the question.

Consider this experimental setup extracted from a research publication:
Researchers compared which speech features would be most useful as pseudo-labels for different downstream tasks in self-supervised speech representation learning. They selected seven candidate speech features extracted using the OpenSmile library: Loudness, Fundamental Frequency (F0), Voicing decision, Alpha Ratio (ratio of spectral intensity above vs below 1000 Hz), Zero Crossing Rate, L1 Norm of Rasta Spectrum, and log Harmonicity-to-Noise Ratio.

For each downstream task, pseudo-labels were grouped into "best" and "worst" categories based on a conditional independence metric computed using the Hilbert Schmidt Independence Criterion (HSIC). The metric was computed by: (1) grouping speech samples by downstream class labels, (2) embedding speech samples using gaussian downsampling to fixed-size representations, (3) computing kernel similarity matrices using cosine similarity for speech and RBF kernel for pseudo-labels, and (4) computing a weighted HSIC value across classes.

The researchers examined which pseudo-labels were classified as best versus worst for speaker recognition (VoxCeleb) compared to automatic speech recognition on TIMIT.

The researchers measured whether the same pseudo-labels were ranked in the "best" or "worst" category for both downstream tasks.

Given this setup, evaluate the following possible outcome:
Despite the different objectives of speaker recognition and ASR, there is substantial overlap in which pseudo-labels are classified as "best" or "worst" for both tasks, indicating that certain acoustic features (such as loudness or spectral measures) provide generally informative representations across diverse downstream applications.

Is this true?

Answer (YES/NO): NO